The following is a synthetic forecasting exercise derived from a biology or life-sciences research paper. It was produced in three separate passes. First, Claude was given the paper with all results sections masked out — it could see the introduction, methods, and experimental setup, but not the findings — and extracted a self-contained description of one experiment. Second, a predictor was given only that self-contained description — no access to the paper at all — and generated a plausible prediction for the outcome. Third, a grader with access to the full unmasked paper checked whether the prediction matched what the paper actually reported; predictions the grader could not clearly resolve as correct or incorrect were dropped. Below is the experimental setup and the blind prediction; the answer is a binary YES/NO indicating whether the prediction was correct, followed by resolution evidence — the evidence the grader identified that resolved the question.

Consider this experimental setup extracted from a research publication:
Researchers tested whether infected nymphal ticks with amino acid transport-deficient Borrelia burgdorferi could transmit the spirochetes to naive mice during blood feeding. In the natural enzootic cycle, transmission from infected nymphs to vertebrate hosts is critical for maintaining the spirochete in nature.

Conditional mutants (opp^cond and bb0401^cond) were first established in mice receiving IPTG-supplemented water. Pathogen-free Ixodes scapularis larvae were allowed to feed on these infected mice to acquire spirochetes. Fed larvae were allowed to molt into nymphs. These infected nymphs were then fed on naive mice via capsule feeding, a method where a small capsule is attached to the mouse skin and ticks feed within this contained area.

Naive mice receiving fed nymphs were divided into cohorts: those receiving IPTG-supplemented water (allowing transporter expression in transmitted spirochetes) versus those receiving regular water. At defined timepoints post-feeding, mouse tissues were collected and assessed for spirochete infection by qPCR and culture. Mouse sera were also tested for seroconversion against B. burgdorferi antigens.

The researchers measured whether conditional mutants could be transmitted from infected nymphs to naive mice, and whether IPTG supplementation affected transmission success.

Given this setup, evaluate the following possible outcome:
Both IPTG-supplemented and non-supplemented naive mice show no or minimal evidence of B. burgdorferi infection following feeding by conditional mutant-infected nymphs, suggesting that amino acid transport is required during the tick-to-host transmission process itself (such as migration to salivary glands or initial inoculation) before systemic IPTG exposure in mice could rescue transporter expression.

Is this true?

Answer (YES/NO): NO